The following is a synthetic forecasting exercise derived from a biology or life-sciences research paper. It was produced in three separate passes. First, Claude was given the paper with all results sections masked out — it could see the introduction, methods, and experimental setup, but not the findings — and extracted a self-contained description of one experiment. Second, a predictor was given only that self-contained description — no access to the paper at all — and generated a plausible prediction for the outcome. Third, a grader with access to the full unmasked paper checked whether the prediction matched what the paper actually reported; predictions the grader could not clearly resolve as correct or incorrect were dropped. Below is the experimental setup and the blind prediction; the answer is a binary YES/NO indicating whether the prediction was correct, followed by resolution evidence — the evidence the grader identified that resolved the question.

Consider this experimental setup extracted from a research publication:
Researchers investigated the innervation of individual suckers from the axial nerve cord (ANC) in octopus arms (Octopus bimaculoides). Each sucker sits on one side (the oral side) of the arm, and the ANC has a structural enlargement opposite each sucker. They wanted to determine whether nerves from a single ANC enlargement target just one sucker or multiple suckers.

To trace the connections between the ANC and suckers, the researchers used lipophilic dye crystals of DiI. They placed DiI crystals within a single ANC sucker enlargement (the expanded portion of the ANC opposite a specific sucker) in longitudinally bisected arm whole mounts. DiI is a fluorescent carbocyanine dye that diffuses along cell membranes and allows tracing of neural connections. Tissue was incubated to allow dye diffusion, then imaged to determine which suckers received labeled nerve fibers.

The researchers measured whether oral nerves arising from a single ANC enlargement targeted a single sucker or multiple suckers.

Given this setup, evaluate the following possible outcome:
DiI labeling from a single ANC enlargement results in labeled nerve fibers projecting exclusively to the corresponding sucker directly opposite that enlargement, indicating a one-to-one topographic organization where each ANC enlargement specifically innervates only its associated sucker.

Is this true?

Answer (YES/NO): YES